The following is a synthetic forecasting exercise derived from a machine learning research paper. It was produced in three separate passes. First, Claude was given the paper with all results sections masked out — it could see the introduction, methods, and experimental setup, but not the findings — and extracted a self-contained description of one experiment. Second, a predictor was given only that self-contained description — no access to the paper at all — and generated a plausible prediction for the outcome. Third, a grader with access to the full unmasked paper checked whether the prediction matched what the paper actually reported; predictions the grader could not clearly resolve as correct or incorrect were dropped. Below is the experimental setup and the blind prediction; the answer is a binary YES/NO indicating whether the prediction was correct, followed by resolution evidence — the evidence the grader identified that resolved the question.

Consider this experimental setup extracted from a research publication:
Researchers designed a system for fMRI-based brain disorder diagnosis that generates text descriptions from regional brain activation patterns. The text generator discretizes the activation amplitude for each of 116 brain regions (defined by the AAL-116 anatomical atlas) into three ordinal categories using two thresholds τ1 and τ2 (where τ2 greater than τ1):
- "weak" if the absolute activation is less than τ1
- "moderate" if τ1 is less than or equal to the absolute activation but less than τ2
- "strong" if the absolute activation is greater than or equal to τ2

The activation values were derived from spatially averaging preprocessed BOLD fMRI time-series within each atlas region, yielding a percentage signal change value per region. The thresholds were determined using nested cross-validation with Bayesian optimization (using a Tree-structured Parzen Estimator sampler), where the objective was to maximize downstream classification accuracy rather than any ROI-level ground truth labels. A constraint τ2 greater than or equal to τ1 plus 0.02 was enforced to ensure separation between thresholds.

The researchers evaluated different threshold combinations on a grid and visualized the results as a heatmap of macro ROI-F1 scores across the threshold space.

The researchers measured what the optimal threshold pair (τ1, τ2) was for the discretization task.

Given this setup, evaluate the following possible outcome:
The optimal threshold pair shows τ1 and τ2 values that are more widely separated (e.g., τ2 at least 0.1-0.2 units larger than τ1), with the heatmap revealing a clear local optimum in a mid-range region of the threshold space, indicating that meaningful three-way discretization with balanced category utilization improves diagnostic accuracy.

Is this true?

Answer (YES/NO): YES